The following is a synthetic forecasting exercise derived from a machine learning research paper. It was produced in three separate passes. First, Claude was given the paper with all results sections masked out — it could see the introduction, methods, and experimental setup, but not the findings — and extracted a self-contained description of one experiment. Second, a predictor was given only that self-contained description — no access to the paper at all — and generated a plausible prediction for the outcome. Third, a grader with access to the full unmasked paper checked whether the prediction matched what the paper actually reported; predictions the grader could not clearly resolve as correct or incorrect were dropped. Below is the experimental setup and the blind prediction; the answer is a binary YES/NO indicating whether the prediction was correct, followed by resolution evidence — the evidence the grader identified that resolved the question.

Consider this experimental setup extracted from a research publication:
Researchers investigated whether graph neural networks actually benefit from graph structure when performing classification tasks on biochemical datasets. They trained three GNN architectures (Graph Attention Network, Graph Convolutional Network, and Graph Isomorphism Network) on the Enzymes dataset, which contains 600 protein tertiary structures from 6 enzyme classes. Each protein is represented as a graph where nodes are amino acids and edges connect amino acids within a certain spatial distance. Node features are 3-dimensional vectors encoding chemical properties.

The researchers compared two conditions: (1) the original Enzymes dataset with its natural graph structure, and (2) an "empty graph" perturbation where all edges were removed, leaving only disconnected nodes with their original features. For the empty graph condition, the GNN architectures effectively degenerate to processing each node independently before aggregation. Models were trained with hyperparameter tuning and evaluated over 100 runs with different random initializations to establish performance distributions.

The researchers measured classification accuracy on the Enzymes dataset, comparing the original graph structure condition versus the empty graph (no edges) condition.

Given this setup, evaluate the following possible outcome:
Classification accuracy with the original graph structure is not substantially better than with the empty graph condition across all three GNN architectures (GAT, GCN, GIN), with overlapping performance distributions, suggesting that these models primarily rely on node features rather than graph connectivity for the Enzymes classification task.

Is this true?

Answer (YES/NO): NO